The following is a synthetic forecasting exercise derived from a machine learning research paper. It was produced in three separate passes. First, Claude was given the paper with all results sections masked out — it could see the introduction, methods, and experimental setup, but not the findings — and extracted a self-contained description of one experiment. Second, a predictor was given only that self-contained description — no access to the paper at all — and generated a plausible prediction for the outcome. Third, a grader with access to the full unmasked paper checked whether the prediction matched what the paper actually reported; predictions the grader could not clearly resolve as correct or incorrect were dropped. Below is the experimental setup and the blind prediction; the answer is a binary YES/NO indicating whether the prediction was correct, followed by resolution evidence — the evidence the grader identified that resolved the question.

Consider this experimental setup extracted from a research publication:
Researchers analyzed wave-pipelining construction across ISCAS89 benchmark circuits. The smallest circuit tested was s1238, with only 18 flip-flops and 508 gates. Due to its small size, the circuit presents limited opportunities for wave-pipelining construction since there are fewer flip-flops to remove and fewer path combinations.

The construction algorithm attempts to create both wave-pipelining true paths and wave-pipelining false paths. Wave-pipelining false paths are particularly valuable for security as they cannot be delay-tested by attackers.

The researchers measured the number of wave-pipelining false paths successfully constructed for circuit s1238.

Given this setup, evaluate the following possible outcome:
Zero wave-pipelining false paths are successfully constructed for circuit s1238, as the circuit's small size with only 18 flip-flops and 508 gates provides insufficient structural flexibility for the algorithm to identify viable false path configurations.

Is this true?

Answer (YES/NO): NO